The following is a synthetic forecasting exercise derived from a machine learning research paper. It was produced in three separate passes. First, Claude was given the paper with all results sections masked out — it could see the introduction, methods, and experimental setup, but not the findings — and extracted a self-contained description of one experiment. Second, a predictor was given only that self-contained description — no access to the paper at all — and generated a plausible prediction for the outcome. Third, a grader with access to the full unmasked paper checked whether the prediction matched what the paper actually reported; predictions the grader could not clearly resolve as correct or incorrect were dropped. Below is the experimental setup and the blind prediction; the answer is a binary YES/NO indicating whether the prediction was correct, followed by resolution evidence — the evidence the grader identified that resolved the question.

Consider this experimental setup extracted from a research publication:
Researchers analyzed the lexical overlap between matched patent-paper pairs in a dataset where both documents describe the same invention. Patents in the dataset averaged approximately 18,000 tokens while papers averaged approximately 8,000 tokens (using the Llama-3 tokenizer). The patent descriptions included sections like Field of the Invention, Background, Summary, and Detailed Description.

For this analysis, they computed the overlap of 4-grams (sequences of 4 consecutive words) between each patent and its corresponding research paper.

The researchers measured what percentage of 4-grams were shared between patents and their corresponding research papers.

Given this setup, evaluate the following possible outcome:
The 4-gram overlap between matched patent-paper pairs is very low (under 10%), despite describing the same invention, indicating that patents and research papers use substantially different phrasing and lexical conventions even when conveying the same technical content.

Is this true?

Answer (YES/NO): YES